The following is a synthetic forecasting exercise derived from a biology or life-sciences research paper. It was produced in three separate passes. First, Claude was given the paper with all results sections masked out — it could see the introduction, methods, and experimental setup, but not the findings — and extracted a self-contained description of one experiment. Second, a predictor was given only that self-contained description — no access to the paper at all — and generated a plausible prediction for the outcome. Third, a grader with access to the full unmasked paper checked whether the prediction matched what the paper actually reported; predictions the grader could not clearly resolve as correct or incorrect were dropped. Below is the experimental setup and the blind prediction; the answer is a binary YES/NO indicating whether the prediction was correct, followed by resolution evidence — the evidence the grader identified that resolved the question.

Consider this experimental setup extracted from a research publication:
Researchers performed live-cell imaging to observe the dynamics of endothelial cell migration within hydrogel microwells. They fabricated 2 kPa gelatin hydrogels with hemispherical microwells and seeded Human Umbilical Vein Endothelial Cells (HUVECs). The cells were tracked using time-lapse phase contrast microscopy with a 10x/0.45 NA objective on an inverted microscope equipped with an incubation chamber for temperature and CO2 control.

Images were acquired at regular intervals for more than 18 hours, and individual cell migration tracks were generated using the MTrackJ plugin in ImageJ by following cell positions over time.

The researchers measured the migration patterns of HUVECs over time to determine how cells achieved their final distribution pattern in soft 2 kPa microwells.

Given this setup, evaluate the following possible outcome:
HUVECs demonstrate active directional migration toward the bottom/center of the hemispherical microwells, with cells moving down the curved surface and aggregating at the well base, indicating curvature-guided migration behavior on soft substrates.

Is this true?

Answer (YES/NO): NO